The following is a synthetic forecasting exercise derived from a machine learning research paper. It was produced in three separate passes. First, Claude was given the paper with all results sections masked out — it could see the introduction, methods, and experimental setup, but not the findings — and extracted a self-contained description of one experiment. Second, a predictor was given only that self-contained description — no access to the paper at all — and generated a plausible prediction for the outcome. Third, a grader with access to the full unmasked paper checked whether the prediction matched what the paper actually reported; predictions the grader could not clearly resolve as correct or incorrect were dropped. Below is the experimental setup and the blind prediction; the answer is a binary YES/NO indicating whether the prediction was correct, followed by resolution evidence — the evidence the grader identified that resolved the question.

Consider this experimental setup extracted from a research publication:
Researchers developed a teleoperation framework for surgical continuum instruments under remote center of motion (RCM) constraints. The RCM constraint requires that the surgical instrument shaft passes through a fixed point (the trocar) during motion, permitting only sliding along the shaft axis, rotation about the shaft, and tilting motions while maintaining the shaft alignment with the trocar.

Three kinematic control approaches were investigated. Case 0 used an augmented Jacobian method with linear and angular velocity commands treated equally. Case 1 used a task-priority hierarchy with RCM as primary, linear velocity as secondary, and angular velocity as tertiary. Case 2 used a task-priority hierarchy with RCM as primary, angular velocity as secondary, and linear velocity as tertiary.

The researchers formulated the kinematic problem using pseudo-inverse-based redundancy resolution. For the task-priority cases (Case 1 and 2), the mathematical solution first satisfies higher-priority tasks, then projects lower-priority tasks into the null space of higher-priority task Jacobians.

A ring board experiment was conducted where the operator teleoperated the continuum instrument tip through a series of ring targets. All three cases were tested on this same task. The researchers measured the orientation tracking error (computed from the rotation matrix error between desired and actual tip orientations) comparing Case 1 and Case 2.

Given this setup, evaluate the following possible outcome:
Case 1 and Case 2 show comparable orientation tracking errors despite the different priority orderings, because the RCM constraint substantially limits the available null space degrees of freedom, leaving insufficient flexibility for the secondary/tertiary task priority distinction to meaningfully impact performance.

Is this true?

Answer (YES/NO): NO